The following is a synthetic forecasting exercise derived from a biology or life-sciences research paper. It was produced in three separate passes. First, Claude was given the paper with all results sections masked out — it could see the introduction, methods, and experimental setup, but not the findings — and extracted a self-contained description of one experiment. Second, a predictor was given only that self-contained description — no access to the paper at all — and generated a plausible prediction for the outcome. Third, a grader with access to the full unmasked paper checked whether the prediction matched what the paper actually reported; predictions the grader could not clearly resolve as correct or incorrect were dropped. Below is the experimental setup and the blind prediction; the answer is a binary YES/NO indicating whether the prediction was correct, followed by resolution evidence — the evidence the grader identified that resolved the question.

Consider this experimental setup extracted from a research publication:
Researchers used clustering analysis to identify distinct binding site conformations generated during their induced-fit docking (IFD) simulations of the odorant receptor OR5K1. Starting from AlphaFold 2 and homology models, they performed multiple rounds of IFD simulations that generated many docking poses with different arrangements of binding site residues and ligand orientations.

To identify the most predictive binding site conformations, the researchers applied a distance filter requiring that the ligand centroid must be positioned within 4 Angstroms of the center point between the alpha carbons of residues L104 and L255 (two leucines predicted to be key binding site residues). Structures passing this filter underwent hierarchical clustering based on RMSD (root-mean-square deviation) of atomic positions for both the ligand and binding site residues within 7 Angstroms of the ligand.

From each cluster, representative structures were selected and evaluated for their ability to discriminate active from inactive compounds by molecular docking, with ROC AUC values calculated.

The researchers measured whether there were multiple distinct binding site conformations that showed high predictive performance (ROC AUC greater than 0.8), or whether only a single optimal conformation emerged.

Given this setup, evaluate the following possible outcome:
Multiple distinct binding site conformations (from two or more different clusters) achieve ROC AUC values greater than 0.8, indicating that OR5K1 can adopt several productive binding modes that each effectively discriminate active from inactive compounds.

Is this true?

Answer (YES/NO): YES